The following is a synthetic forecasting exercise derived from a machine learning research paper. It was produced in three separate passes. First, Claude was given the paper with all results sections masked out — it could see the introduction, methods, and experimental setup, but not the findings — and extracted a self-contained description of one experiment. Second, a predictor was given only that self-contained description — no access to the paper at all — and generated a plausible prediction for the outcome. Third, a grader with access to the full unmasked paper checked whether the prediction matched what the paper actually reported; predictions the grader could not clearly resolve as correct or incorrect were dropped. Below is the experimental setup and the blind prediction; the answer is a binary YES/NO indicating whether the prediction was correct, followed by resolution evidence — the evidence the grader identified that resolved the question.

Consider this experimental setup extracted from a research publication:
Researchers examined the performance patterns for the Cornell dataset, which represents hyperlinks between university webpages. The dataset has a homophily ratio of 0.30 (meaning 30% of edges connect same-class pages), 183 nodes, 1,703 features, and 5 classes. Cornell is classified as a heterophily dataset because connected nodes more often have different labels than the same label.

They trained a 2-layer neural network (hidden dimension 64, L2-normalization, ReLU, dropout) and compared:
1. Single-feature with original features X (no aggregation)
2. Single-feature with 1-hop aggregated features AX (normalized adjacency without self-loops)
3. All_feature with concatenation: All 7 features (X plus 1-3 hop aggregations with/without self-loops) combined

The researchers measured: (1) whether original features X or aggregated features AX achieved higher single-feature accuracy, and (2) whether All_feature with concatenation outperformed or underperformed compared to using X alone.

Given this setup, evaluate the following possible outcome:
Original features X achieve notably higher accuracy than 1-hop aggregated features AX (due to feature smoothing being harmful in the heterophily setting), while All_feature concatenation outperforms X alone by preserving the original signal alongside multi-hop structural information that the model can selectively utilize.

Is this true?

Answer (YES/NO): NO